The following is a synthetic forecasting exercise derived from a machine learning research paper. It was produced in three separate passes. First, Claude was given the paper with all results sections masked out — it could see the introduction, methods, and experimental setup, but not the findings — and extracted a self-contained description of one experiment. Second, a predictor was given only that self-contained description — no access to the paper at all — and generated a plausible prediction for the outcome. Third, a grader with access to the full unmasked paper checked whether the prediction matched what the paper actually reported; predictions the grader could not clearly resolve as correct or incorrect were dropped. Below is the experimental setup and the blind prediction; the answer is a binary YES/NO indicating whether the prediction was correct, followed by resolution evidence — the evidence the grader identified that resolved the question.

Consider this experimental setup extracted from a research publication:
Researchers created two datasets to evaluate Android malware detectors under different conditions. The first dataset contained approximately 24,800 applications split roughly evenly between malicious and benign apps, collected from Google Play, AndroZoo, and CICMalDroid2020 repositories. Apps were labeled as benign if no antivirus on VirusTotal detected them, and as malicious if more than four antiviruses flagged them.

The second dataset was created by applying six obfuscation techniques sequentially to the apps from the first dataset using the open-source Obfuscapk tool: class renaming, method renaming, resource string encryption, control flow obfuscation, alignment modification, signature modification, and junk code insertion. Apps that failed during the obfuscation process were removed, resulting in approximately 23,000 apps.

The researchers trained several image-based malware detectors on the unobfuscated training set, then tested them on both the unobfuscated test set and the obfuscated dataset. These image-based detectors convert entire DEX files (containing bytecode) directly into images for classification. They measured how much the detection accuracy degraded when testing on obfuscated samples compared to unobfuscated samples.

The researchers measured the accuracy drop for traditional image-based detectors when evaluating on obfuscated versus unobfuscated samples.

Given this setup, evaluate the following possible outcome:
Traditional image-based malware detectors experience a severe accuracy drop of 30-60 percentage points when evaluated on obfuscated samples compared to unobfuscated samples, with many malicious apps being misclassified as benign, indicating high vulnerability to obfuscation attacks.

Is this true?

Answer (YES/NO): NO